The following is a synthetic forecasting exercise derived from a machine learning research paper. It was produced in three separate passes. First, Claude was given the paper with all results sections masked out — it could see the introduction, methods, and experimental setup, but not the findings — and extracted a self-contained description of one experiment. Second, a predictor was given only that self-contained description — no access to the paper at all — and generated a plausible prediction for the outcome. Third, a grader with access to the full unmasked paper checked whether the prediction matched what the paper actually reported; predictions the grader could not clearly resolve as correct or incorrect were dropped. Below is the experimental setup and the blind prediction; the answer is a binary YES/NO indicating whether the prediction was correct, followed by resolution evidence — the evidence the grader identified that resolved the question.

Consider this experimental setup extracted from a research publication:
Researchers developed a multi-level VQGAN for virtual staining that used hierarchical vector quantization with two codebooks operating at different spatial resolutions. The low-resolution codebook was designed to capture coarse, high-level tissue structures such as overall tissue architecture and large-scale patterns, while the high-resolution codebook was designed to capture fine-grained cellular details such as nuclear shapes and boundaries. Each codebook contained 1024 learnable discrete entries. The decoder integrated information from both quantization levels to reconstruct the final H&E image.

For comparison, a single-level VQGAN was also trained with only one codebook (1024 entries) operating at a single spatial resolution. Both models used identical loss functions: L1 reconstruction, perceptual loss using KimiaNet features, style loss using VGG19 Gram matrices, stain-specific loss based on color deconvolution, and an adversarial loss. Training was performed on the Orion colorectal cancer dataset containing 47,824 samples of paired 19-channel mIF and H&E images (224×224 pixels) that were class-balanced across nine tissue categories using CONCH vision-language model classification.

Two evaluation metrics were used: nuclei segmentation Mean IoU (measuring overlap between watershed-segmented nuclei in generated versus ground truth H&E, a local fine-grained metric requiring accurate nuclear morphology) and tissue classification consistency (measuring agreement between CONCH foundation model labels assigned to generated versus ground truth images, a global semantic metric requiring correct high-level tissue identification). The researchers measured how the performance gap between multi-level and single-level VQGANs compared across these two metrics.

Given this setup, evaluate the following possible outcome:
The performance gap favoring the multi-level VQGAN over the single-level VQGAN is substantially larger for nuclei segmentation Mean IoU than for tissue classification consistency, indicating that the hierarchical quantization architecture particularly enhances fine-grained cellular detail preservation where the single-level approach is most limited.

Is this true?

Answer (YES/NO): YES